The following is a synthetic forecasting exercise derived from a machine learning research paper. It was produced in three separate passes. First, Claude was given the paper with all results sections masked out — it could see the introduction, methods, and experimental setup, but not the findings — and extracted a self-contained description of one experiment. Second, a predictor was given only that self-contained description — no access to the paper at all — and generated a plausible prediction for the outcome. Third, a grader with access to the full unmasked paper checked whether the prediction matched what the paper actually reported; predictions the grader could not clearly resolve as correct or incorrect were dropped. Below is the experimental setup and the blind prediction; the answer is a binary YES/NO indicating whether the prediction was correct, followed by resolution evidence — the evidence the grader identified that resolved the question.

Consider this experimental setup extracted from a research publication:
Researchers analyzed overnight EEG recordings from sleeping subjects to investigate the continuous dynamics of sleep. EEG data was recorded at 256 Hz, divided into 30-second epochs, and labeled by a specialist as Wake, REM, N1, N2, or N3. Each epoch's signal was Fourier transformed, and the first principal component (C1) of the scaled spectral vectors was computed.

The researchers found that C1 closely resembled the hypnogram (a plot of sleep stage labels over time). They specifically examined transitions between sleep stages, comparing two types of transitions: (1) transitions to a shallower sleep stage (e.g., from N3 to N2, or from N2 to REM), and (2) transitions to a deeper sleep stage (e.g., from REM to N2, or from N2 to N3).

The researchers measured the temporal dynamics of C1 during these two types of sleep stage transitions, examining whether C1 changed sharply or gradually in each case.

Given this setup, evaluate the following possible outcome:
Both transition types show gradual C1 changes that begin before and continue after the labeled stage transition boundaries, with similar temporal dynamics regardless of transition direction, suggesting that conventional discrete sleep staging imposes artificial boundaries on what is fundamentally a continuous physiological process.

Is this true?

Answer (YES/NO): NO